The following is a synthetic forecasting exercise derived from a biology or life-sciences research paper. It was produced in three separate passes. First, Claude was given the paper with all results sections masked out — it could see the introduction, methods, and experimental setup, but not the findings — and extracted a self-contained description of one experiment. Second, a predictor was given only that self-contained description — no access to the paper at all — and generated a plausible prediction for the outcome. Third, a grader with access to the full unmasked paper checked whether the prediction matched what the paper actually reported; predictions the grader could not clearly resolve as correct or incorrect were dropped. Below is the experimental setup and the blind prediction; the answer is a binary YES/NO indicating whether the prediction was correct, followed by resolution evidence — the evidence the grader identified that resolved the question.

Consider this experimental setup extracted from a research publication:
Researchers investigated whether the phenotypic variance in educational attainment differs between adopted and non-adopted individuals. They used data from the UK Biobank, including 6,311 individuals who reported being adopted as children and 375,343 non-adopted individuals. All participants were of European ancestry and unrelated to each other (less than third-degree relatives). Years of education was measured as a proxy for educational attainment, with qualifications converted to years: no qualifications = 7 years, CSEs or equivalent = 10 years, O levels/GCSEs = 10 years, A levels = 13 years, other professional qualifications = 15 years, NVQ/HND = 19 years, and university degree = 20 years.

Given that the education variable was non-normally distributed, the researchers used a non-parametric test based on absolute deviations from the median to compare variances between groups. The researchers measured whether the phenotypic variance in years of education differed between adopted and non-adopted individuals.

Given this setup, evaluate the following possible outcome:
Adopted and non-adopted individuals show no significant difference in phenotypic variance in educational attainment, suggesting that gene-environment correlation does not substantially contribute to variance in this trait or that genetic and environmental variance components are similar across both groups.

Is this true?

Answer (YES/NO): NO